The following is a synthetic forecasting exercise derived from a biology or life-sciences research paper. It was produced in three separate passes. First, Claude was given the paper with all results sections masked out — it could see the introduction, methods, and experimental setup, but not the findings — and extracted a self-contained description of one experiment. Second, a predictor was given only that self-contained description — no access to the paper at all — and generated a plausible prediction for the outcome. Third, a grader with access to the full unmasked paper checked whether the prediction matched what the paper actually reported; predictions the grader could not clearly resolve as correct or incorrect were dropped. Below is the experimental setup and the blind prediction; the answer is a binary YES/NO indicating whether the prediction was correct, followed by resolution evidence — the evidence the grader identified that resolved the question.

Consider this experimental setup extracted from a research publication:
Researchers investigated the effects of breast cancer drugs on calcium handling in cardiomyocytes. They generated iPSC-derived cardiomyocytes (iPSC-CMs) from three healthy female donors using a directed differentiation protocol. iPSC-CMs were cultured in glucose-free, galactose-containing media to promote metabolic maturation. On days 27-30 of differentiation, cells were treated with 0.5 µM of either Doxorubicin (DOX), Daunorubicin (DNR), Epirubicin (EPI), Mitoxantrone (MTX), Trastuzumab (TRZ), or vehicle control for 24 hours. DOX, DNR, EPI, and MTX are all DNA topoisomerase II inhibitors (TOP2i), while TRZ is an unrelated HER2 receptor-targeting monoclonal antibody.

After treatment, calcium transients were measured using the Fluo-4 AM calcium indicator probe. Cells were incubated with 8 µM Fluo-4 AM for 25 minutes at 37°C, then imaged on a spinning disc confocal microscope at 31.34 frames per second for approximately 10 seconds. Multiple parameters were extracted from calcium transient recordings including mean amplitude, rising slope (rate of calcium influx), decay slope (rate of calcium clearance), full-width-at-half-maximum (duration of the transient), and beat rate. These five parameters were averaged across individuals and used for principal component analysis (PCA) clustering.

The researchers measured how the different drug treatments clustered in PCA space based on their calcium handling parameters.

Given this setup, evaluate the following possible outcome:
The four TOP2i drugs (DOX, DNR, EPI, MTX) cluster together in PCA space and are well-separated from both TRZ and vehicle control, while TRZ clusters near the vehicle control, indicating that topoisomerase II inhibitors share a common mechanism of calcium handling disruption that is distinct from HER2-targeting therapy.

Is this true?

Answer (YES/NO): YES